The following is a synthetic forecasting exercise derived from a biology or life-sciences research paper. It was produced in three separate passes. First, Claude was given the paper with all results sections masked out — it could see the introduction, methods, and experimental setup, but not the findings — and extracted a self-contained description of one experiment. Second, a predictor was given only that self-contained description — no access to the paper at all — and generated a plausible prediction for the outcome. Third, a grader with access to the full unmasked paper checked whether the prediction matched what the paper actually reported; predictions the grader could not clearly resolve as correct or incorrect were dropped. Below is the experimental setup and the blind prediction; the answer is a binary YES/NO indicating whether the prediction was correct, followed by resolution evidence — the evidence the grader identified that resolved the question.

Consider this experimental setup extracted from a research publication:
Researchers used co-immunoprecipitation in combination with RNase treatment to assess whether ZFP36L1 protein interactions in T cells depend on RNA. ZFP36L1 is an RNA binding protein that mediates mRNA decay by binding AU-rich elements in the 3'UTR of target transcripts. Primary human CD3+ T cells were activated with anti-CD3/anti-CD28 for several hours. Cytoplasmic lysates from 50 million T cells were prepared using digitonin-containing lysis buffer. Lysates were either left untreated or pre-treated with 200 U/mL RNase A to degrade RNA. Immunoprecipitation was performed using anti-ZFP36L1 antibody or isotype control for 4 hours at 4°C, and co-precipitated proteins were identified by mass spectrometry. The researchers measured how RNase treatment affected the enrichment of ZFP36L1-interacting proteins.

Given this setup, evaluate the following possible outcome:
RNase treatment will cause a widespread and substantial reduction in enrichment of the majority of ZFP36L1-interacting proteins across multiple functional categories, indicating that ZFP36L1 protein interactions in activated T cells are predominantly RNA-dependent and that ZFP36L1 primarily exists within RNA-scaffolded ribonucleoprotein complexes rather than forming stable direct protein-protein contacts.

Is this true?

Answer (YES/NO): NO